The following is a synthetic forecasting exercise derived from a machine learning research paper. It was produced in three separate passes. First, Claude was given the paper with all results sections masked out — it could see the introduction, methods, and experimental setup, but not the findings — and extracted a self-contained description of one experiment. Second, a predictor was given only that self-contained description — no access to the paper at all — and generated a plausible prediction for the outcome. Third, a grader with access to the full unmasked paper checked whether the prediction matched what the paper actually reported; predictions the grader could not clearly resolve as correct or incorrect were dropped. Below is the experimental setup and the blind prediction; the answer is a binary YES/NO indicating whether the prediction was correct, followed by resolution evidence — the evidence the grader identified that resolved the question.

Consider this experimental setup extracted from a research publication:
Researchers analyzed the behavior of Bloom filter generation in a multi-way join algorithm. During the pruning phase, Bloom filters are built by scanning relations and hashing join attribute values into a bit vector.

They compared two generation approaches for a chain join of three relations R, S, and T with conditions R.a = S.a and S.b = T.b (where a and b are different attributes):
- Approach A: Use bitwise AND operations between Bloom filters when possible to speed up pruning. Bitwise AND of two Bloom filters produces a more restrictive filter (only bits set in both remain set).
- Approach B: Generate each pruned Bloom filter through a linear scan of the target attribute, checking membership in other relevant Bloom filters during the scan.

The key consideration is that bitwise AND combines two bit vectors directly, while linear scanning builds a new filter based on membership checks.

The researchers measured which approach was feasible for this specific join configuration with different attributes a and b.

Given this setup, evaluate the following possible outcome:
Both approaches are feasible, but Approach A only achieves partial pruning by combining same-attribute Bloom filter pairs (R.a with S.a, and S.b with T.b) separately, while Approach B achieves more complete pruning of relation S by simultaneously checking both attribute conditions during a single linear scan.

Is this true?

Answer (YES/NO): NO